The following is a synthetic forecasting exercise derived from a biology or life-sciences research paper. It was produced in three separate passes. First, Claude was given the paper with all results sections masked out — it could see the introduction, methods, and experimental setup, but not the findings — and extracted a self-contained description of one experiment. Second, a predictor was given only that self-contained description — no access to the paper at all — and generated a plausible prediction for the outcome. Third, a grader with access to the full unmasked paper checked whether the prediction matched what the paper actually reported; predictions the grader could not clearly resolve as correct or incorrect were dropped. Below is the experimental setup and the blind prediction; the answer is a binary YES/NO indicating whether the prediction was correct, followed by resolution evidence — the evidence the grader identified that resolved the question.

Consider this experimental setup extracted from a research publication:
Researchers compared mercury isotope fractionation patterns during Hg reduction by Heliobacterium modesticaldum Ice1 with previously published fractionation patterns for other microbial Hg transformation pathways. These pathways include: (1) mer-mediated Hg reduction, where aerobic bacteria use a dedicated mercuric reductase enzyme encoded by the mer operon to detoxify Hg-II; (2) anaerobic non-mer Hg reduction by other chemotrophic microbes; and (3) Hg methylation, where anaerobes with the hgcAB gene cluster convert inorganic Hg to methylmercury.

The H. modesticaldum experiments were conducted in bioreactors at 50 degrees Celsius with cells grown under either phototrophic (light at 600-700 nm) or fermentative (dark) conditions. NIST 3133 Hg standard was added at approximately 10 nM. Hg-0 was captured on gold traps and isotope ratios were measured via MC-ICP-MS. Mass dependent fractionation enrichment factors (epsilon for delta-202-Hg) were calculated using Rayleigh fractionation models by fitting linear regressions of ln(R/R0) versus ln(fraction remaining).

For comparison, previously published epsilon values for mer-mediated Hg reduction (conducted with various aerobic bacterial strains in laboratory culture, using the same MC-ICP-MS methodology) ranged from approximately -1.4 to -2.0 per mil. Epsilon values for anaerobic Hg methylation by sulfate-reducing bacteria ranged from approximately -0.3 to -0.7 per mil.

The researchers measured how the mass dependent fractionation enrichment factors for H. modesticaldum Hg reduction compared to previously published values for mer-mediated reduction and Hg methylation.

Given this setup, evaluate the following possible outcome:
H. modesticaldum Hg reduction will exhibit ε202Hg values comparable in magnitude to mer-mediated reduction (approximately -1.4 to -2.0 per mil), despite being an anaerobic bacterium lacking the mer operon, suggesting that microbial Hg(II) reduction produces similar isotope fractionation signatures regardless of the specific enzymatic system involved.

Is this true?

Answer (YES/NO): NO